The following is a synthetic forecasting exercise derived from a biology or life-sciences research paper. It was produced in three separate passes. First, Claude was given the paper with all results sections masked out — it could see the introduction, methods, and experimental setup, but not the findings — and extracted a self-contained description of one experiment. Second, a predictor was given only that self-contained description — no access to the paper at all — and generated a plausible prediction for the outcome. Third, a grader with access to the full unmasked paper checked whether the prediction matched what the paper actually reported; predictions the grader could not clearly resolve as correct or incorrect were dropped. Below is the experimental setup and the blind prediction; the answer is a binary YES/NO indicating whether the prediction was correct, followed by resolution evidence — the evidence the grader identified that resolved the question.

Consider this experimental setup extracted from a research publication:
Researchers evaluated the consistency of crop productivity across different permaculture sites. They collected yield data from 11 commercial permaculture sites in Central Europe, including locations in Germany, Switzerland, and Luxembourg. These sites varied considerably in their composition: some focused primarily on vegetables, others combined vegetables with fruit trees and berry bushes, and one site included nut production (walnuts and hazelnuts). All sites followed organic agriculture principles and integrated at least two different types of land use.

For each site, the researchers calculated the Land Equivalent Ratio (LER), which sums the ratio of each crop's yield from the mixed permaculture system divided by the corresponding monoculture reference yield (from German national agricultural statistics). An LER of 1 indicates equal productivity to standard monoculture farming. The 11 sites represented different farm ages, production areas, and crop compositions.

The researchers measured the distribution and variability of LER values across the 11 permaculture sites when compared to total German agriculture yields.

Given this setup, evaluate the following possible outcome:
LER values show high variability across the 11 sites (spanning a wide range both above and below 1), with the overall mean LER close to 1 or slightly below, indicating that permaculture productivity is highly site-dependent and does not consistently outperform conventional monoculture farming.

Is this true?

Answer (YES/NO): YES